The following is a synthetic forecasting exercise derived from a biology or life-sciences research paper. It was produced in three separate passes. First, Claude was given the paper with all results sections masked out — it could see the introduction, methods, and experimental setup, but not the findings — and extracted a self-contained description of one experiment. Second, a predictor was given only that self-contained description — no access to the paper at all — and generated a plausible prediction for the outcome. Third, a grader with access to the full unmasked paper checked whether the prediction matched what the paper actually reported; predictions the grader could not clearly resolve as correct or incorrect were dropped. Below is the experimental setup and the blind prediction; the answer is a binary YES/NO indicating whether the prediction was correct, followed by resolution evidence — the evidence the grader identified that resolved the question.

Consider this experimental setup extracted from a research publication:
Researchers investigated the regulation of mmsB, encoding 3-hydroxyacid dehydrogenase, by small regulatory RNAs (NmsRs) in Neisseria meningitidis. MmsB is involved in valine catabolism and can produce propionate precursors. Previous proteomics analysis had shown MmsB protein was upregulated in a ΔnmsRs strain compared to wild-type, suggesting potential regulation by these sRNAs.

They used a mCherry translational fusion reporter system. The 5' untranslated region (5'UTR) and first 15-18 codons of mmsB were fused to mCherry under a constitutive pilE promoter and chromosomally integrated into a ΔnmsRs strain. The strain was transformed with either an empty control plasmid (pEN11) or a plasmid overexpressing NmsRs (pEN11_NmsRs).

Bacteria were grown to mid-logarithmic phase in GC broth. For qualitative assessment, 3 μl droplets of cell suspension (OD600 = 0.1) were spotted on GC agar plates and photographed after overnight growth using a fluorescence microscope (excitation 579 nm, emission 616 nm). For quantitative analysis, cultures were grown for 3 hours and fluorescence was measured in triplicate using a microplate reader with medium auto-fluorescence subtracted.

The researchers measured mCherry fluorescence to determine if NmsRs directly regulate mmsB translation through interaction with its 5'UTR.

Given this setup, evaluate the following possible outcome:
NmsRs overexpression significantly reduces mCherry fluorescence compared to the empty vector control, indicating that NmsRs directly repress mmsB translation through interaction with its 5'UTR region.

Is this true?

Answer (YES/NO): YES